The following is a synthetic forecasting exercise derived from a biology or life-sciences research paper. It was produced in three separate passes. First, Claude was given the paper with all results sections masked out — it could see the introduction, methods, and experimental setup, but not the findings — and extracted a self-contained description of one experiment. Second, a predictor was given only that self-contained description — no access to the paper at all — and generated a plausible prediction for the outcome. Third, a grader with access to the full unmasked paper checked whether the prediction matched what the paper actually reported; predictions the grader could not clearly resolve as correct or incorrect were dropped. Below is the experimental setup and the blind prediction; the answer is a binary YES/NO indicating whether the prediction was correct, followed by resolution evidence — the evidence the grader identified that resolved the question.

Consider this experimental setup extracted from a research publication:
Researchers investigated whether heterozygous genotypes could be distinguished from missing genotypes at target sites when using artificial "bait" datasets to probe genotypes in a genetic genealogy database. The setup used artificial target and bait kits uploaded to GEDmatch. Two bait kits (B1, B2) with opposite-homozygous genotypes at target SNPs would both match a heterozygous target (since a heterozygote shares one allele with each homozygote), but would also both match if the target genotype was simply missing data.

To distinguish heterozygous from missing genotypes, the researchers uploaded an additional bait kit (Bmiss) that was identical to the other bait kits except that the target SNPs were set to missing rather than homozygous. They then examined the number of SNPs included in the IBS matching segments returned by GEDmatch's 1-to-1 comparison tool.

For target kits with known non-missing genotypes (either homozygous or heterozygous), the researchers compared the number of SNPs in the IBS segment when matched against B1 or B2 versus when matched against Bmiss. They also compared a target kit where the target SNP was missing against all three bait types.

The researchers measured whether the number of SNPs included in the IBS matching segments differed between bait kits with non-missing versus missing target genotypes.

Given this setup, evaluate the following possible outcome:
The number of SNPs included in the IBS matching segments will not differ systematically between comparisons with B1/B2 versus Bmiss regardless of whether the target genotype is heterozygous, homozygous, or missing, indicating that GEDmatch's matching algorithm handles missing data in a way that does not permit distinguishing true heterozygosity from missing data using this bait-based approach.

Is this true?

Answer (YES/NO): NO